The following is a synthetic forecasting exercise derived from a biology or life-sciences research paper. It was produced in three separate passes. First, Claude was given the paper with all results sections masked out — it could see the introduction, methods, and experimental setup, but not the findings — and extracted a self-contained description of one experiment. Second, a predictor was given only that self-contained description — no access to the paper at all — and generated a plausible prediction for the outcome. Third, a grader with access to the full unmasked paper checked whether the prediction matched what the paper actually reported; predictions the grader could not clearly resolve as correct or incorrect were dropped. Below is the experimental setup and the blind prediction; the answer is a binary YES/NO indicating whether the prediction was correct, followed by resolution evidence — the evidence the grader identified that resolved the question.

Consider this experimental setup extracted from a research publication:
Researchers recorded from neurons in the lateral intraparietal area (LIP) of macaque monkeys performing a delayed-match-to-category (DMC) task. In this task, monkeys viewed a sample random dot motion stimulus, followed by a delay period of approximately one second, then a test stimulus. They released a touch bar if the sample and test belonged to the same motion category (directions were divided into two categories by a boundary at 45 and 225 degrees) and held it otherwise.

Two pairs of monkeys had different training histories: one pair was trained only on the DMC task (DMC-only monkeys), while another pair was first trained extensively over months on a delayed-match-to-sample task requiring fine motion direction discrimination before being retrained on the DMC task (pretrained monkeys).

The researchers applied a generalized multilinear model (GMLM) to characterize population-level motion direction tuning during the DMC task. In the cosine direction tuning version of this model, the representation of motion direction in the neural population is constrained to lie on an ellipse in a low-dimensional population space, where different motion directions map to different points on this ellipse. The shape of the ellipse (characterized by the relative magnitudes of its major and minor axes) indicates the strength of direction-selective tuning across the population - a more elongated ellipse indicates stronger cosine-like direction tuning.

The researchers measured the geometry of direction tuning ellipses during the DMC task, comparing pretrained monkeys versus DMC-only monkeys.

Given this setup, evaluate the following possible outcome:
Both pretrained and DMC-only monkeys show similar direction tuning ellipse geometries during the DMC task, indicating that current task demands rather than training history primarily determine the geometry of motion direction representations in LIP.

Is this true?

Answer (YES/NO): NO